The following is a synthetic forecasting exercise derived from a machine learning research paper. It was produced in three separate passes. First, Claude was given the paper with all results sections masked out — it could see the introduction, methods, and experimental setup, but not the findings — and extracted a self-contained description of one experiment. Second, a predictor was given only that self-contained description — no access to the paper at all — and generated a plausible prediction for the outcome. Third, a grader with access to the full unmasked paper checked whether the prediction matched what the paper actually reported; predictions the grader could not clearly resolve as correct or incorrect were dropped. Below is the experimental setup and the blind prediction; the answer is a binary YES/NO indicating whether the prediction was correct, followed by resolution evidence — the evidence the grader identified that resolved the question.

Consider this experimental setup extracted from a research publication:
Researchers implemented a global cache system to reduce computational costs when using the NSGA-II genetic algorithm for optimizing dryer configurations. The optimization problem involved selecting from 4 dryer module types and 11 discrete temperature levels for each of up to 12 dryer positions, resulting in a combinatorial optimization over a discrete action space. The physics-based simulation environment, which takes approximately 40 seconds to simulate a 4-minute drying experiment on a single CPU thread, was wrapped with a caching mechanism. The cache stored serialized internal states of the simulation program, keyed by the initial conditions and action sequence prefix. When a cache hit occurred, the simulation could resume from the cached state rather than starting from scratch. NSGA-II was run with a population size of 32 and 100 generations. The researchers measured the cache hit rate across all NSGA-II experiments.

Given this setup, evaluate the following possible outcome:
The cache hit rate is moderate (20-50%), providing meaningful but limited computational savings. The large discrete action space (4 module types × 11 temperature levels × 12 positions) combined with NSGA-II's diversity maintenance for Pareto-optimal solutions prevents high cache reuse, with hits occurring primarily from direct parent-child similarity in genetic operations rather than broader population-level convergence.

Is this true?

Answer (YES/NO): NO